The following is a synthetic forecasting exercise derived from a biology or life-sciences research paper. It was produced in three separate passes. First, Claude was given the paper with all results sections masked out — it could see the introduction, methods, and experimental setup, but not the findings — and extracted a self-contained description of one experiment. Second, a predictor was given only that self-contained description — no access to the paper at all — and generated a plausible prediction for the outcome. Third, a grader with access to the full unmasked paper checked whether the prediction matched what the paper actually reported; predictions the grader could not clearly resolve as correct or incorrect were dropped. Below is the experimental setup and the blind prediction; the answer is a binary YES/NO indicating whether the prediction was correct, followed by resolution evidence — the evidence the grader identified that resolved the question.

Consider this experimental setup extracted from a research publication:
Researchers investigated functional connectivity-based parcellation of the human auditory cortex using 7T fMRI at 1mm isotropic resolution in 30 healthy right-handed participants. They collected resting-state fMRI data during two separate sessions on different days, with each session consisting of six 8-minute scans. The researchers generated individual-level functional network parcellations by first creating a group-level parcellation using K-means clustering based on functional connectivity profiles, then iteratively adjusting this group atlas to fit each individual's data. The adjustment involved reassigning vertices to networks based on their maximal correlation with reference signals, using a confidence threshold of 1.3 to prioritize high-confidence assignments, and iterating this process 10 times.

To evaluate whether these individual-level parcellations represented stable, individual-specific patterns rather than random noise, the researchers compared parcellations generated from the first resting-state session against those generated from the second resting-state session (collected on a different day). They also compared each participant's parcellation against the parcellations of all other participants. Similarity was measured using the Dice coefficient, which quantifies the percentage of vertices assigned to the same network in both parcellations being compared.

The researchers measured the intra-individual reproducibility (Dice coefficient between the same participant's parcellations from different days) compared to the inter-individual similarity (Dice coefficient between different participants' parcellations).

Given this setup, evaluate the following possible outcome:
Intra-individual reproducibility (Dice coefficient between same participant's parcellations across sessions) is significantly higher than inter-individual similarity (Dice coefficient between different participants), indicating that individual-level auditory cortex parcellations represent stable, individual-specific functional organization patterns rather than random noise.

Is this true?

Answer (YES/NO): YES